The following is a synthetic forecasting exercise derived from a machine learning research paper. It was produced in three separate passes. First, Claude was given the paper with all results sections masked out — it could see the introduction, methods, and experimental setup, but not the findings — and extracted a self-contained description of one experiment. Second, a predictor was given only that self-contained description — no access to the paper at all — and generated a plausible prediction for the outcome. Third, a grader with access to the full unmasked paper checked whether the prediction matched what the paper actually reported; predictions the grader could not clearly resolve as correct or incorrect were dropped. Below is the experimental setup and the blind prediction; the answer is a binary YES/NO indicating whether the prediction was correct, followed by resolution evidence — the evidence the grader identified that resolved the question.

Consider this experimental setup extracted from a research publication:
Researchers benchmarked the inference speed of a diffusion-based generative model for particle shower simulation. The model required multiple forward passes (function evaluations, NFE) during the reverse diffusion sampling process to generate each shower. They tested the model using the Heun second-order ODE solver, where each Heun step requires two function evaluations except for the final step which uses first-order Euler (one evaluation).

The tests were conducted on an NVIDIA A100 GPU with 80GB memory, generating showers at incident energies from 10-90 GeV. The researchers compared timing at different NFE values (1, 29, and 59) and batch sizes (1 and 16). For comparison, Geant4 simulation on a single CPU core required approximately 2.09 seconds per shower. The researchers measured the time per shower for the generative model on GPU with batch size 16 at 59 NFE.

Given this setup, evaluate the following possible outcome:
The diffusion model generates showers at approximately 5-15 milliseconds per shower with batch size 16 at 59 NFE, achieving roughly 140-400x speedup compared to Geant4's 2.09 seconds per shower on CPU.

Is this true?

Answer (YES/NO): NO